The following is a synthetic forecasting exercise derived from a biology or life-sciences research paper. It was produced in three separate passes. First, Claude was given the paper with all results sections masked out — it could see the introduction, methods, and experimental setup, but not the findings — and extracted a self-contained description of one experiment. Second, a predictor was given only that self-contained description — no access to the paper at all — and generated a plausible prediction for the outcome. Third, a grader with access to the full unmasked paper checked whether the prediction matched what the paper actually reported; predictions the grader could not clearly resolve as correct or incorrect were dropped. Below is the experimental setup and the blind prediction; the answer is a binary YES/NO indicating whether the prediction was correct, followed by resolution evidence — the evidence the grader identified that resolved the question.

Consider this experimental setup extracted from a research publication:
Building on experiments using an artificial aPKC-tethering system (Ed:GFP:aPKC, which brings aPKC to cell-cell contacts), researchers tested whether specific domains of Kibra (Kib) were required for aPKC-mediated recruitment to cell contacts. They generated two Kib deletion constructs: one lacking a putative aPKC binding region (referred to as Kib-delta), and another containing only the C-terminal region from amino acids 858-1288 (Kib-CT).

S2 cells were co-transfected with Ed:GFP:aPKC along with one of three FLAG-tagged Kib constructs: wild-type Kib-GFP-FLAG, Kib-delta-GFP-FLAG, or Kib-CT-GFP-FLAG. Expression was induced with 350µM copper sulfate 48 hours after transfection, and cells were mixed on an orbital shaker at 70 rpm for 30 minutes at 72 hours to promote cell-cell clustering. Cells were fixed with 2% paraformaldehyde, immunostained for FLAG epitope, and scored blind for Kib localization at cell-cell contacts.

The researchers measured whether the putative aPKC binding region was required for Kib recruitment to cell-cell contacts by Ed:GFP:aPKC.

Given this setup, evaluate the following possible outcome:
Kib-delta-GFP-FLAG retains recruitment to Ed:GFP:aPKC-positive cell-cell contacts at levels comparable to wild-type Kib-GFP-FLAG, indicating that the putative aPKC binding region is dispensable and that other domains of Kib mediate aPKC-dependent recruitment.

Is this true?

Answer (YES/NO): NO